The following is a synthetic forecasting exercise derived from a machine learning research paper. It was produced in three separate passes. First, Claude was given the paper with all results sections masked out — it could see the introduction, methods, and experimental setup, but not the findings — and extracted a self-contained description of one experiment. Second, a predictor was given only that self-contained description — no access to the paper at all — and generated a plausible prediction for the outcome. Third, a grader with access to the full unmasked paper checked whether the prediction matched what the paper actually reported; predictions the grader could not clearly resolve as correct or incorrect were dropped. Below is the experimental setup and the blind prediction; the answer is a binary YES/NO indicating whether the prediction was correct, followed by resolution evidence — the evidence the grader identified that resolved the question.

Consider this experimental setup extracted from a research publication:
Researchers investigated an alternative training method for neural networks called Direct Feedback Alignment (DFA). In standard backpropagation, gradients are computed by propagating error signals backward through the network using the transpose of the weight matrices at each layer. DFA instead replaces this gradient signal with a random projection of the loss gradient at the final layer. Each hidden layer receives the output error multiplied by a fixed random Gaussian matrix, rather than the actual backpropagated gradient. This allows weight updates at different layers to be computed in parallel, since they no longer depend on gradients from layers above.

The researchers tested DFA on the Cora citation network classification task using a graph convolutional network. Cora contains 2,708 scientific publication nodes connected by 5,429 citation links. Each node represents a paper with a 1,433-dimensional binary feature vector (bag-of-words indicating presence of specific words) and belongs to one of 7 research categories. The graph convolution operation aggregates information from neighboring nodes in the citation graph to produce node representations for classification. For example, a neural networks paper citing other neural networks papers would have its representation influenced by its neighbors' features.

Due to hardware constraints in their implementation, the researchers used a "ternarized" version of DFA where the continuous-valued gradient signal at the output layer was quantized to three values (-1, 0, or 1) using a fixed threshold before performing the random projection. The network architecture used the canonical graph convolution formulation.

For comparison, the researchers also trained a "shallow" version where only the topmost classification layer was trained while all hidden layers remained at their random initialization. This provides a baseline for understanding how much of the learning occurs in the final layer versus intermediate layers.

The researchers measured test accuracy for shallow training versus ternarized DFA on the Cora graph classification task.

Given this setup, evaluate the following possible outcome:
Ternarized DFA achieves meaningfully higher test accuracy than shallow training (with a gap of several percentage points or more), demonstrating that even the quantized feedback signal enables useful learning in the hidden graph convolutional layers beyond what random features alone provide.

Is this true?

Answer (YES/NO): YES